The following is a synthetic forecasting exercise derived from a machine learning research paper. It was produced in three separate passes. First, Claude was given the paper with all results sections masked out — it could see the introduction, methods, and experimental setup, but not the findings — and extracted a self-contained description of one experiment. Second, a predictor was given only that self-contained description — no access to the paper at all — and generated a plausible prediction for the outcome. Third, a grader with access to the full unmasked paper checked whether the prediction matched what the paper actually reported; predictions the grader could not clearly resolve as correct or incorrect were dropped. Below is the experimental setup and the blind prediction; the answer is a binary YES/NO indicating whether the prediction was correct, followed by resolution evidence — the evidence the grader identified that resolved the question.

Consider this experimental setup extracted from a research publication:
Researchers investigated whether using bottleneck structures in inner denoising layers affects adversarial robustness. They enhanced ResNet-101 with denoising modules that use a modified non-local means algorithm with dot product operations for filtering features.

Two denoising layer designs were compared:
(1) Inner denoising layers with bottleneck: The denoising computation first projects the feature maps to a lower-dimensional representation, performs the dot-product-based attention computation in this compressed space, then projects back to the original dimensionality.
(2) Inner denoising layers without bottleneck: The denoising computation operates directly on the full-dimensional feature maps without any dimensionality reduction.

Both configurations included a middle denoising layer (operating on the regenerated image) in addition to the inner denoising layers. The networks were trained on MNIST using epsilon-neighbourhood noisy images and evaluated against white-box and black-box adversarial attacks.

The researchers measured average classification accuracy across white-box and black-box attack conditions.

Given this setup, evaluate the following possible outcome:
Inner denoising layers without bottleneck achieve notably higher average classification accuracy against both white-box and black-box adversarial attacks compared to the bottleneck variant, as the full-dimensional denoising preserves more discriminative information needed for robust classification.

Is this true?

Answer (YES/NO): YES